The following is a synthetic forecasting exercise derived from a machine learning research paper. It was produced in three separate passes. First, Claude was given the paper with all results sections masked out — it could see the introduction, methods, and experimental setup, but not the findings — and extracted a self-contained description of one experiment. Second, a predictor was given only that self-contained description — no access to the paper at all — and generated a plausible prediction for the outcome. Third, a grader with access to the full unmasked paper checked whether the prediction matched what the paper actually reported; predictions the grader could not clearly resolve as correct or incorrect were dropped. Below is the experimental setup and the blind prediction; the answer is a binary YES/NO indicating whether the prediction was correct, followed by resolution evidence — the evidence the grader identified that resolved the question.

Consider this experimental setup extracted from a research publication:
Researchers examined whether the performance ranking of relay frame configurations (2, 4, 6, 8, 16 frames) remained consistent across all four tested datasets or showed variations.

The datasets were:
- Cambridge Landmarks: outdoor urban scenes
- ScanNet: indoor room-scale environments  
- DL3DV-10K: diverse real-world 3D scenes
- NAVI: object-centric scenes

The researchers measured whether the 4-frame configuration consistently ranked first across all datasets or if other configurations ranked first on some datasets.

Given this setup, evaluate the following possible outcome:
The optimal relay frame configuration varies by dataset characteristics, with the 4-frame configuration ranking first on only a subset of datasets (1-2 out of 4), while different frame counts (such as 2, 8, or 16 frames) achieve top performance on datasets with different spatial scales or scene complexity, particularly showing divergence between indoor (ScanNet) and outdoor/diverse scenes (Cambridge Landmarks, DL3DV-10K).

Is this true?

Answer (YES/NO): NO